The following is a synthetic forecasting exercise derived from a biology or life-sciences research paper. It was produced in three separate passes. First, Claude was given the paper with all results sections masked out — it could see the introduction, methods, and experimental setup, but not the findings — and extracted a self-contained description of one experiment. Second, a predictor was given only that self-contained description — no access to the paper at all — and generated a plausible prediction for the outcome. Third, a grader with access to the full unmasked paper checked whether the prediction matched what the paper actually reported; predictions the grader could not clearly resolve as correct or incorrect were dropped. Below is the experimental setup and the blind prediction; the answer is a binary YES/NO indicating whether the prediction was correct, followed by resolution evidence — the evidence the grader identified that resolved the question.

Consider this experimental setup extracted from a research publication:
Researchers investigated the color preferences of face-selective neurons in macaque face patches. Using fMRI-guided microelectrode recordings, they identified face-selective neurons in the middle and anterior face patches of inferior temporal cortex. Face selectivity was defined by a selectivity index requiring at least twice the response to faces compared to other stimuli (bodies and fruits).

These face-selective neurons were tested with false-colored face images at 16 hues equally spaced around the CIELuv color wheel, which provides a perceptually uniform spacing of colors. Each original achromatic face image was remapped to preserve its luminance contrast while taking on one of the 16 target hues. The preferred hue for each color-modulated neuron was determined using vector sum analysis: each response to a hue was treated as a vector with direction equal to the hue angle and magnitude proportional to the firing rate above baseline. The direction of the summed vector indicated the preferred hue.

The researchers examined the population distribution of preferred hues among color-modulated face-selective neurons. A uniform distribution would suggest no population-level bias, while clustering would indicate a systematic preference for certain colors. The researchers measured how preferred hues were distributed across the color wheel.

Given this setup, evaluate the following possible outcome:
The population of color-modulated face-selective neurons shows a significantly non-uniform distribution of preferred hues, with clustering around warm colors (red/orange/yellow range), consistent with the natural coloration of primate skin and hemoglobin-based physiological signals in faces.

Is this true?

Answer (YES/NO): YES